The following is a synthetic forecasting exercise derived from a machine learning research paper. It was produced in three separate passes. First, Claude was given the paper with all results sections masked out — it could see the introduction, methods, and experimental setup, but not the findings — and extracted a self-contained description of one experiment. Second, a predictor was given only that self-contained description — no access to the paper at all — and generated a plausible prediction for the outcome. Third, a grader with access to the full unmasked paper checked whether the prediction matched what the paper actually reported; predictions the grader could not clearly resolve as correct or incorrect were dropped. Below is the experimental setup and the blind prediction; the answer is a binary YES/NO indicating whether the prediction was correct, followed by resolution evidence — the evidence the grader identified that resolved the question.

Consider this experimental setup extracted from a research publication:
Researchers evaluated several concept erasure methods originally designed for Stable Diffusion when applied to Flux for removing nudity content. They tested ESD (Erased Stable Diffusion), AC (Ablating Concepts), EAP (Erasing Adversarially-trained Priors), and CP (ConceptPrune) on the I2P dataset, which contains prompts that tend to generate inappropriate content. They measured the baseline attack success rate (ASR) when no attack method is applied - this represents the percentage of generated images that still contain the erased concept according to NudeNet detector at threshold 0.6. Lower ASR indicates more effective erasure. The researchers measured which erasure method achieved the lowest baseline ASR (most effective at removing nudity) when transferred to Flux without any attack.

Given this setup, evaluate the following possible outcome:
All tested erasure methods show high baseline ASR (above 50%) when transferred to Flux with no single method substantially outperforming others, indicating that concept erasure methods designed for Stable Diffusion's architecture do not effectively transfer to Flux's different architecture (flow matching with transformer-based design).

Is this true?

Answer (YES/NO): NO